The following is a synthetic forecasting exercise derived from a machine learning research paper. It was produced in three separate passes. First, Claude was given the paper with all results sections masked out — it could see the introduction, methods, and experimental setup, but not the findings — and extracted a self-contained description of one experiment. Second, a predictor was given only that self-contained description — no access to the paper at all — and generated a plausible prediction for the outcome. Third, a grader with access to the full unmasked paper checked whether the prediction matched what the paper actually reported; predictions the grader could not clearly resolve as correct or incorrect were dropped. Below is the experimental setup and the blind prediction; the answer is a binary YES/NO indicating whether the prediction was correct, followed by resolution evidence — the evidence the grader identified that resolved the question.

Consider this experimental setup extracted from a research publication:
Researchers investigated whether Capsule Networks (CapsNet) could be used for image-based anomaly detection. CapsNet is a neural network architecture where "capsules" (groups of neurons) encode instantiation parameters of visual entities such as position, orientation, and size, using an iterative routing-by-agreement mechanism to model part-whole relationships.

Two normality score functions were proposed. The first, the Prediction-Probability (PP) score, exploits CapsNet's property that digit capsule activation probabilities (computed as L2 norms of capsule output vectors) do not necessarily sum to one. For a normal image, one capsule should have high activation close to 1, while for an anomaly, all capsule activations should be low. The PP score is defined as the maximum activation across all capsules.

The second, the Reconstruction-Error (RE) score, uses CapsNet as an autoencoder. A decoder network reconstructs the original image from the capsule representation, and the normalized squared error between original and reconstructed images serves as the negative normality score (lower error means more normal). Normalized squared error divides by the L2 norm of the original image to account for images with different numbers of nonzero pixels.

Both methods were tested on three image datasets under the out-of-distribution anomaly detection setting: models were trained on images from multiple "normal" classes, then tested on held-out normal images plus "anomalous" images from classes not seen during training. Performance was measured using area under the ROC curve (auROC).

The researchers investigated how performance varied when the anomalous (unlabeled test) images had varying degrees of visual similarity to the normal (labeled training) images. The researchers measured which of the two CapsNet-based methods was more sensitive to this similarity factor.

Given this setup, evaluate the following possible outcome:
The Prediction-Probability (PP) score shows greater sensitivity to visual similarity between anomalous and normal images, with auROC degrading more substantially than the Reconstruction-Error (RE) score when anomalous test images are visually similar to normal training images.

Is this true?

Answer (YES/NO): NO